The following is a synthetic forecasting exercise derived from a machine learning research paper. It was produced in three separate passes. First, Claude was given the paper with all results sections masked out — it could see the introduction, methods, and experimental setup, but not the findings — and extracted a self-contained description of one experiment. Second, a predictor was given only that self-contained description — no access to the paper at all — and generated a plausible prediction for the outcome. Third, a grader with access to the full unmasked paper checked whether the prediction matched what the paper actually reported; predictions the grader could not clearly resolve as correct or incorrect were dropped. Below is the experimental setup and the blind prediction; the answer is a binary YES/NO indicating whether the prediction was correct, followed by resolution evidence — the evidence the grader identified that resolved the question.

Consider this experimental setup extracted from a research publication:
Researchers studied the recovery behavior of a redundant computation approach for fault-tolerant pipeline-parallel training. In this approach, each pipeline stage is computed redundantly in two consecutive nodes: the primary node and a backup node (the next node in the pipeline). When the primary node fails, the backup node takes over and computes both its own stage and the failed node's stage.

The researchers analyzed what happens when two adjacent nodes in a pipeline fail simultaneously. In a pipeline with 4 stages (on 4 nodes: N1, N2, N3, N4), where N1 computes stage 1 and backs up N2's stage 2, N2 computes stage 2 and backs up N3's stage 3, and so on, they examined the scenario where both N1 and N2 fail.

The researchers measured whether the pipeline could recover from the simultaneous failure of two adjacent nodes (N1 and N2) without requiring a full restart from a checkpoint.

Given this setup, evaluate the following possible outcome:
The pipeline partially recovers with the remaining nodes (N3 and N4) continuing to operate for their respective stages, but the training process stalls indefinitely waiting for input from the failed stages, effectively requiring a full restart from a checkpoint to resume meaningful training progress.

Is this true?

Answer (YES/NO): NO